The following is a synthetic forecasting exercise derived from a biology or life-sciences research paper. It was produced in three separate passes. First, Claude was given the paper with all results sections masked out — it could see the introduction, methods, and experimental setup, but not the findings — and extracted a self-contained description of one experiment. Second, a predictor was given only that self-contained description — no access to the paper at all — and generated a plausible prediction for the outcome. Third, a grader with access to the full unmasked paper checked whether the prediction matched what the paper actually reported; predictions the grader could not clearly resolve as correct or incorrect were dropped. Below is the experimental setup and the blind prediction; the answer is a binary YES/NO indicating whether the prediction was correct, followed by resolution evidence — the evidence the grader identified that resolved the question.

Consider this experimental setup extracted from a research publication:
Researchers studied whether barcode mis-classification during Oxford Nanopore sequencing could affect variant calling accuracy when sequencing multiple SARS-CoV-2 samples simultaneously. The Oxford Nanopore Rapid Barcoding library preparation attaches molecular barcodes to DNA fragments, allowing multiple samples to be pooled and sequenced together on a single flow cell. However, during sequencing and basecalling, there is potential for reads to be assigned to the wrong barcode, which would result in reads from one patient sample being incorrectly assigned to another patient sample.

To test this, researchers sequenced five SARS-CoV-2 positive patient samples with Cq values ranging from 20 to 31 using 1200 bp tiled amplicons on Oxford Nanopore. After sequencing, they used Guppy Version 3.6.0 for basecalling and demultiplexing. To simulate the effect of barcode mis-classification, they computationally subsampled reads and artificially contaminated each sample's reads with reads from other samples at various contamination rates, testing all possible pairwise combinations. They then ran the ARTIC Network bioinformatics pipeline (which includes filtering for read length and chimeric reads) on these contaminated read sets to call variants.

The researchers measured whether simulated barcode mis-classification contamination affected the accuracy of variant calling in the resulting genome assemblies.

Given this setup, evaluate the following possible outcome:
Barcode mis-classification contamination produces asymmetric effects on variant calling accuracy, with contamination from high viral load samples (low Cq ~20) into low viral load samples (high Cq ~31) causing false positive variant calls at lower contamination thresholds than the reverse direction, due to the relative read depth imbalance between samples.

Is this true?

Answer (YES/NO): NO